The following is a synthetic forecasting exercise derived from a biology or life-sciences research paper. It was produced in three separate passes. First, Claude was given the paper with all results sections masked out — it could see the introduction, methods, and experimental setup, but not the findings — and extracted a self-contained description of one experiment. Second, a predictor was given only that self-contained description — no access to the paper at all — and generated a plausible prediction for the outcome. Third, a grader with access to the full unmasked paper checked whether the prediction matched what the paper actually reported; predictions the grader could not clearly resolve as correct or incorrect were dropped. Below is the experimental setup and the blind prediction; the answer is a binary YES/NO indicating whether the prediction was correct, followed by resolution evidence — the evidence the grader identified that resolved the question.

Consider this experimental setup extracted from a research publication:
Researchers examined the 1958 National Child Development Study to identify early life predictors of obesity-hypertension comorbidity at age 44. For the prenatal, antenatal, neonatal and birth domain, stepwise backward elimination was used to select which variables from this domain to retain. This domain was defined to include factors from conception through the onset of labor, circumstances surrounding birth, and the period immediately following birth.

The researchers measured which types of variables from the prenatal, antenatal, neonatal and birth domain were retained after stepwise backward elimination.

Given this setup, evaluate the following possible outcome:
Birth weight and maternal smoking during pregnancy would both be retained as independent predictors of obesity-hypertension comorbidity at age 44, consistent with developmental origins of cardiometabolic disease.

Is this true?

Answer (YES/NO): NO